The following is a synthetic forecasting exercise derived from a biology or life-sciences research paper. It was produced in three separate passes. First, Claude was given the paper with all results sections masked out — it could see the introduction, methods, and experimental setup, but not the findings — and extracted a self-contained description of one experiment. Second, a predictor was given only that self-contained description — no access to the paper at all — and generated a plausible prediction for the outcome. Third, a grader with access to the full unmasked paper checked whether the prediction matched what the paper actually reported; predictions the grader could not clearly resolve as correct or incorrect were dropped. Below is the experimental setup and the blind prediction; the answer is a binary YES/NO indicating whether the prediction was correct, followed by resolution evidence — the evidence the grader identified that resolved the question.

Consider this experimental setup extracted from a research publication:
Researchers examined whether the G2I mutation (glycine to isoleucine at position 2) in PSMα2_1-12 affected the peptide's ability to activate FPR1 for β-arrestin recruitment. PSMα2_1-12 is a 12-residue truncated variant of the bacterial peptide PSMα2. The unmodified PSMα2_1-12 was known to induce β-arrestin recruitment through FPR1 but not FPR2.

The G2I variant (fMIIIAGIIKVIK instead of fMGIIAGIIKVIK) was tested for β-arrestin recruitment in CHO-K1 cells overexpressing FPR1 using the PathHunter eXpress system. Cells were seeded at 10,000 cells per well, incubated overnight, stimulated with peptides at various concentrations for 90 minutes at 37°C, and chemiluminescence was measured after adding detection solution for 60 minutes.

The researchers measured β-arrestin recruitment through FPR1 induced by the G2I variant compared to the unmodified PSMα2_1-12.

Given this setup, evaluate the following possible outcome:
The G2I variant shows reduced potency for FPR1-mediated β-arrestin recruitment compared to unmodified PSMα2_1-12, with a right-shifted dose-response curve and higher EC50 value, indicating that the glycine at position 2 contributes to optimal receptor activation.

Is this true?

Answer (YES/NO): NO